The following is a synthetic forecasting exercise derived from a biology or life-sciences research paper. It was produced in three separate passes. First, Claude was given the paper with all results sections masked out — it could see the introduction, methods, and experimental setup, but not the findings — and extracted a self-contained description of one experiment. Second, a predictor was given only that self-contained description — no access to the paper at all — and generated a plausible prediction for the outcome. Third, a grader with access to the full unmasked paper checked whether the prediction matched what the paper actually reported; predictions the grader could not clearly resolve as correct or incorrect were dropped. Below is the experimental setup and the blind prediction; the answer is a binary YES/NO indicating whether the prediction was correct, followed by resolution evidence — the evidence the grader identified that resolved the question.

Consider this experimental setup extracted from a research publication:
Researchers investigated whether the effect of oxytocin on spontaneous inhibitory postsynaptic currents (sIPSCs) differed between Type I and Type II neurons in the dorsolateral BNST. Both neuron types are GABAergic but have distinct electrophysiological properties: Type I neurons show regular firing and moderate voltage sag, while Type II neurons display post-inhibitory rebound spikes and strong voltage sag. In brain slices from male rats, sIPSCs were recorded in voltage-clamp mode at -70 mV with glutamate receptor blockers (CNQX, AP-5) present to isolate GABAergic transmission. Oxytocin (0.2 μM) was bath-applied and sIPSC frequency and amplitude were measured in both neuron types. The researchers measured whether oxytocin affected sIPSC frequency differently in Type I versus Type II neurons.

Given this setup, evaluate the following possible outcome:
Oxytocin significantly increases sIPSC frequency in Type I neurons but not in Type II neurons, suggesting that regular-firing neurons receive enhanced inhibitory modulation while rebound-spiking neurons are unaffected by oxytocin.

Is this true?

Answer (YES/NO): NO